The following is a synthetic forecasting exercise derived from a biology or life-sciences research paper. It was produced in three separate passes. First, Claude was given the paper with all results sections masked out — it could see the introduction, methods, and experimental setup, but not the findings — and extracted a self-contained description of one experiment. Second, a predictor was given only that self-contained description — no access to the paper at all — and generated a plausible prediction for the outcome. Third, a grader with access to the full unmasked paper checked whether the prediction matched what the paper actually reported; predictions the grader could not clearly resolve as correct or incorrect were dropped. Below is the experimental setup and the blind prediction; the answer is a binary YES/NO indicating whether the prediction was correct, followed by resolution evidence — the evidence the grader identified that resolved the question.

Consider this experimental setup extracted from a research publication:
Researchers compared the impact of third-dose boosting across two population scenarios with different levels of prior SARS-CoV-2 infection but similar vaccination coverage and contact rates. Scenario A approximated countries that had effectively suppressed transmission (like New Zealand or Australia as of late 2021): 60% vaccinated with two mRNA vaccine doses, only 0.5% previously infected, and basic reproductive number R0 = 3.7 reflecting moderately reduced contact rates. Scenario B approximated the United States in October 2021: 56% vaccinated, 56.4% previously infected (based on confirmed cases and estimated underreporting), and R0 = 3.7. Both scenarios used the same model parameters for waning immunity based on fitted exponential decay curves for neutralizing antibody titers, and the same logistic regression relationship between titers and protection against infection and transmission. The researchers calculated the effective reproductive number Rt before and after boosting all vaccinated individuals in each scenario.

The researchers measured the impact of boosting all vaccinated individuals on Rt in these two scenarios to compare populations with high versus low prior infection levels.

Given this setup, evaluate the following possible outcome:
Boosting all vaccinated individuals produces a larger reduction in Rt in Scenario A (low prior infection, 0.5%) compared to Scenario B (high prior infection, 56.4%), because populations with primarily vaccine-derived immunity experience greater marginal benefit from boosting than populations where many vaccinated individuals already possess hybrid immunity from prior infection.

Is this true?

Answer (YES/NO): YES